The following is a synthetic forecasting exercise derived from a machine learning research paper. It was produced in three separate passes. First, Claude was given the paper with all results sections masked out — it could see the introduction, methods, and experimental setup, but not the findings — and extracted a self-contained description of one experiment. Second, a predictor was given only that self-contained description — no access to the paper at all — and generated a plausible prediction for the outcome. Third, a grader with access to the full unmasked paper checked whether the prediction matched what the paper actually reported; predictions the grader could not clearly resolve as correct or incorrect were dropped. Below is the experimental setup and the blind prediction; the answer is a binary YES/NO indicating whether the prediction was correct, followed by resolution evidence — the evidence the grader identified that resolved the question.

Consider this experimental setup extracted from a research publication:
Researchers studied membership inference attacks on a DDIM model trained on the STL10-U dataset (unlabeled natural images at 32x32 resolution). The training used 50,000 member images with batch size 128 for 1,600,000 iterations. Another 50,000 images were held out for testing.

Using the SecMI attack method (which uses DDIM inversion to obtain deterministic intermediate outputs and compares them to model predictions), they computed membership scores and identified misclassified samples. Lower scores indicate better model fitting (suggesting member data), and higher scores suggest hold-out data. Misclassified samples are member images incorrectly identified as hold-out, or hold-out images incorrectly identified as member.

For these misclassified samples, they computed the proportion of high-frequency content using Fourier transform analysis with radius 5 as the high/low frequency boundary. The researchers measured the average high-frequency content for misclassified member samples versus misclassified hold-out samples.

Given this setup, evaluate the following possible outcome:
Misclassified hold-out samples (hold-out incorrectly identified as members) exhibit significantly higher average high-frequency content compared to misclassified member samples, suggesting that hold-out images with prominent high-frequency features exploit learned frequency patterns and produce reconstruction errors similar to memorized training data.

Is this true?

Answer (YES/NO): NO